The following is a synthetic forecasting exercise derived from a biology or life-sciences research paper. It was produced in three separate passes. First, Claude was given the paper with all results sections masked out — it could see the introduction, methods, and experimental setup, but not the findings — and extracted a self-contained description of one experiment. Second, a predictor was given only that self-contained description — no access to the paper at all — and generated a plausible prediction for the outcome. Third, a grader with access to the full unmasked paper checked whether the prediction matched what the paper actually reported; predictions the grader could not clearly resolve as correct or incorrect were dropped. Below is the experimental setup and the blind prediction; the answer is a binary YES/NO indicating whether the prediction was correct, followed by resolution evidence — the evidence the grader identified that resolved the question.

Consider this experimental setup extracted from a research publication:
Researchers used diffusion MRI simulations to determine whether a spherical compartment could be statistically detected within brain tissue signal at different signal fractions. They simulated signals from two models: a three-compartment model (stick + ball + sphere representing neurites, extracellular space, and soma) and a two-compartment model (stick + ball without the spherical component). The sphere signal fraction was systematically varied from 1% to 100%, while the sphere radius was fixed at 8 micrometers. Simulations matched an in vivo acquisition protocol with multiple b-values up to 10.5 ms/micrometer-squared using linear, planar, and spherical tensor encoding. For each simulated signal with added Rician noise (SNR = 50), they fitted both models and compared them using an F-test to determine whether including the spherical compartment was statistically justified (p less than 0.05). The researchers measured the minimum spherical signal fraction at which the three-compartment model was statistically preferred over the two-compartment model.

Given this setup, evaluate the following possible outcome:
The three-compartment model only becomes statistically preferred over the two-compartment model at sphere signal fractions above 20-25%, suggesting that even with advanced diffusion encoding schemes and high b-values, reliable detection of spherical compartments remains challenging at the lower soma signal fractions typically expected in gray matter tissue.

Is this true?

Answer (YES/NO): NO